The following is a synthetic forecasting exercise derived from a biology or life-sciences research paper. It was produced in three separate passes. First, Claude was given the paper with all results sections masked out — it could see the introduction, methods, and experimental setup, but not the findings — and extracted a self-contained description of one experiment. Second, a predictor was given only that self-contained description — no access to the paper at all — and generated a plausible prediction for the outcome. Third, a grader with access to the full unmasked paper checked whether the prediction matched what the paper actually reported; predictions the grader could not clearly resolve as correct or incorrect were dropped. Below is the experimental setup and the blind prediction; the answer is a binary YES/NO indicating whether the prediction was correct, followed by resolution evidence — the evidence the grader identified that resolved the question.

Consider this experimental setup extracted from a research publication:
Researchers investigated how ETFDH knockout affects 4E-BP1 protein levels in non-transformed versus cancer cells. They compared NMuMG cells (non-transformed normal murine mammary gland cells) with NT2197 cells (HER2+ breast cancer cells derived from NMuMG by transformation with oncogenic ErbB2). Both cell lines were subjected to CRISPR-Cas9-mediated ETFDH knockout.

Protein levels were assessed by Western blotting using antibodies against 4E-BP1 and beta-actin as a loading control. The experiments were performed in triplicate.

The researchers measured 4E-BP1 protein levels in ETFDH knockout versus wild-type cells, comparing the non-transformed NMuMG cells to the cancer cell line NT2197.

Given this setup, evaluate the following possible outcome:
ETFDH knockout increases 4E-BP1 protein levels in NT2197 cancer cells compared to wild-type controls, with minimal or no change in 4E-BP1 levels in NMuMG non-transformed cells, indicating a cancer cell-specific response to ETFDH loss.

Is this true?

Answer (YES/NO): NO